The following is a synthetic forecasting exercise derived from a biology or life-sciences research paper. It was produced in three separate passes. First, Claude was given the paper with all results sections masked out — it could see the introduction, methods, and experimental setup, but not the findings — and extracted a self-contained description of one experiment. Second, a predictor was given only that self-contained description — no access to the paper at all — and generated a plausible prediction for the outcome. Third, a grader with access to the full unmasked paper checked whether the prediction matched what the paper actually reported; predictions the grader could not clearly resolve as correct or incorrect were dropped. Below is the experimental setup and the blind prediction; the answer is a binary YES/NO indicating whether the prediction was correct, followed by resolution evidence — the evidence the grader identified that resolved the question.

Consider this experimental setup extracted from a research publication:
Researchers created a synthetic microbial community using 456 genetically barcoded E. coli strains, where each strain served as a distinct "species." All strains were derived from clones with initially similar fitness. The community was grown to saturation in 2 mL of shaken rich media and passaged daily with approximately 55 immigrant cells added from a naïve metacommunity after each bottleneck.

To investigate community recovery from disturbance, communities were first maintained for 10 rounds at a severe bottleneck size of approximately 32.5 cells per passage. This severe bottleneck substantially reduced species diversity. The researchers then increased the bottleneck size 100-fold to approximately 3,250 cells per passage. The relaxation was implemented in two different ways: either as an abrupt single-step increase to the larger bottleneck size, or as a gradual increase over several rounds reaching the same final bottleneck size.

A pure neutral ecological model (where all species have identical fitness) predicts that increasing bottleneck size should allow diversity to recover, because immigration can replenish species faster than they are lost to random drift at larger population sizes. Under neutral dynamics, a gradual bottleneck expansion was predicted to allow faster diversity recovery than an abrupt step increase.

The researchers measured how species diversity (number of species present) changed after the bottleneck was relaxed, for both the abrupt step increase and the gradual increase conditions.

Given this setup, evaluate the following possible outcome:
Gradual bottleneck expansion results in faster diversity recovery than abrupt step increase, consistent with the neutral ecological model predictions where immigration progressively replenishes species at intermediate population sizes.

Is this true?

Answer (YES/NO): NO